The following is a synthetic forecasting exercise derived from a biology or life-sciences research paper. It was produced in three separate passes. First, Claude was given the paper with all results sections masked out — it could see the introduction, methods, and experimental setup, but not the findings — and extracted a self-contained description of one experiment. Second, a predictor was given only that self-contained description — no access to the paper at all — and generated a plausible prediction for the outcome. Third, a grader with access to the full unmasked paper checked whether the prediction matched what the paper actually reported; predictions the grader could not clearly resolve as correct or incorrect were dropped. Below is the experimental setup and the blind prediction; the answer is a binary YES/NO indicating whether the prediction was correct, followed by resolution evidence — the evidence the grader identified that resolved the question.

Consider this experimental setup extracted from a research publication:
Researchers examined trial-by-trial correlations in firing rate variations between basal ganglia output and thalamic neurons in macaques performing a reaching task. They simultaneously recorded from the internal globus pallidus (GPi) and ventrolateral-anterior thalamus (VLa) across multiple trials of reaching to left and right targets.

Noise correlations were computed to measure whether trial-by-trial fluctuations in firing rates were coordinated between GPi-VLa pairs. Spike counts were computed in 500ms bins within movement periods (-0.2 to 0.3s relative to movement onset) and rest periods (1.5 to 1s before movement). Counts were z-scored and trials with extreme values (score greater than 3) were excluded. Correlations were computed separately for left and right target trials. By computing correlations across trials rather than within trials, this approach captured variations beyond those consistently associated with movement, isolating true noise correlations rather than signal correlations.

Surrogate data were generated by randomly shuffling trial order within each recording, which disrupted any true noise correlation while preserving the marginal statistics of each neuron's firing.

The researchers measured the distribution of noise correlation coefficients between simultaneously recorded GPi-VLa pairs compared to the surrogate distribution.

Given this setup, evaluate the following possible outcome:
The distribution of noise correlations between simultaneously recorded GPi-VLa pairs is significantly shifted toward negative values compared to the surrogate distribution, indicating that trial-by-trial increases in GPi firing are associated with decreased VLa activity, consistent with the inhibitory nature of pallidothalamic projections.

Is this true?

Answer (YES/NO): NO